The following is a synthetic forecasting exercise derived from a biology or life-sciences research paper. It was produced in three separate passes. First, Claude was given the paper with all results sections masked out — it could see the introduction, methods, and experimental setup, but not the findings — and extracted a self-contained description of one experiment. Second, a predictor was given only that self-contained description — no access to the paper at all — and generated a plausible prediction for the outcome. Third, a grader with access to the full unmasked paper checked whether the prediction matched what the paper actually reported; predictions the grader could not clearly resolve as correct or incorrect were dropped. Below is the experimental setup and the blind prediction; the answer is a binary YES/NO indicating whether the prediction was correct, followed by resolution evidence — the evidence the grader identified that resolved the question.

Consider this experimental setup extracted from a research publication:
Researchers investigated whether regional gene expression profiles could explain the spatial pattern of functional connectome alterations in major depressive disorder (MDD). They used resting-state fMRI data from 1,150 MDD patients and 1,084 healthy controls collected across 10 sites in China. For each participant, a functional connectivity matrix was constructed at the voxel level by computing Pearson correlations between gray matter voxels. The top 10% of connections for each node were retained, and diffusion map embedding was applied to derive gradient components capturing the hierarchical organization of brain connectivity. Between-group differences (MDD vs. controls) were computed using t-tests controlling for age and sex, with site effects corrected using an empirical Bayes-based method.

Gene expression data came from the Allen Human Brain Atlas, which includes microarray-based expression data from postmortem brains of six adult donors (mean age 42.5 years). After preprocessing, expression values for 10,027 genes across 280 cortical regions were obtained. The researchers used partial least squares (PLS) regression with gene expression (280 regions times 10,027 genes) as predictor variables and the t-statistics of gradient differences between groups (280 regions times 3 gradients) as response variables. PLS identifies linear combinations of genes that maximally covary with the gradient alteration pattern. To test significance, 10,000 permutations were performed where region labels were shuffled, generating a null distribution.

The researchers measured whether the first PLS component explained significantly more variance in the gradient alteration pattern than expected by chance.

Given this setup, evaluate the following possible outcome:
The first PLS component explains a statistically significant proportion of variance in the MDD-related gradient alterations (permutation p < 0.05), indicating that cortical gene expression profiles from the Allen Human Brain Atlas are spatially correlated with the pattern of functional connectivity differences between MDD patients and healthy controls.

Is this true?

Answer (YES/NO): YES